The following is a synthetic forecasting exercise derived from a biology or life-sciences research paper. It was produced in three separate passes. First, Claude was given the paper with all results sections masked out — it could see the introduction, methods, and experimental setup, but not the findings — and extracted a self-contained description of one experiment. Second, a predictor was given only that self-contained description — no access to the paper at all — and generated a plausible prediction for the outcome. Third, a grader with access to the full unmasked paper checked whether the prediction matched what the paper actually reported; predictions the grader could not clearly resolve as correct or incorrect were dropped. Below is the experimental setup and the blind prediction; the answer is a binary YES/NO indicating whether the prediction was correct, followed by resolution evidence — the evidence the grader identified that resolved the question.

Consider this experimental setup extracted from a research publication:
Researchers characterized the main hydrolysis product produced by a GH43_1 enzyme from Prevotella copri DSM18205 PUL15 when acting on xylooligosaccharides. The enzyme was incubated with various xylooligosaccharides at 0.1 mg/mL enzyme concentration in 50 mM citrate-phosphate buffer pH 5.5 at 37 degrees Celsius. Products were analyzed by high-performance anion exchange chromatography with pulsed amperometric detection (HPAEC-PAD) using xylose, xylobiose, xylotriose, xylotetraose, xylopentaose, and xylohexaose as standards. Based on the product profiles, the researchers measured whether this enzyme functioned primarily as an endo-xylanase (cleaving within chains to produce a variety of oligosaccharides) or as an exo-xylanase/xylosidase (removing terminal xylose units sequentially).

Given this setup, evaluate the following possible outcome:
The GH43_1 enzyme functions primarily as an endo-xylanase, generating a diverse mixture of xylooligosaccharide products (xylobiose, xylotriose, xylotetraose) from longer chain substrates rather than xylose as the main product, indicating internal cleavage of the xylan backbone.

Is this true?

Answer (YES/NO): NO